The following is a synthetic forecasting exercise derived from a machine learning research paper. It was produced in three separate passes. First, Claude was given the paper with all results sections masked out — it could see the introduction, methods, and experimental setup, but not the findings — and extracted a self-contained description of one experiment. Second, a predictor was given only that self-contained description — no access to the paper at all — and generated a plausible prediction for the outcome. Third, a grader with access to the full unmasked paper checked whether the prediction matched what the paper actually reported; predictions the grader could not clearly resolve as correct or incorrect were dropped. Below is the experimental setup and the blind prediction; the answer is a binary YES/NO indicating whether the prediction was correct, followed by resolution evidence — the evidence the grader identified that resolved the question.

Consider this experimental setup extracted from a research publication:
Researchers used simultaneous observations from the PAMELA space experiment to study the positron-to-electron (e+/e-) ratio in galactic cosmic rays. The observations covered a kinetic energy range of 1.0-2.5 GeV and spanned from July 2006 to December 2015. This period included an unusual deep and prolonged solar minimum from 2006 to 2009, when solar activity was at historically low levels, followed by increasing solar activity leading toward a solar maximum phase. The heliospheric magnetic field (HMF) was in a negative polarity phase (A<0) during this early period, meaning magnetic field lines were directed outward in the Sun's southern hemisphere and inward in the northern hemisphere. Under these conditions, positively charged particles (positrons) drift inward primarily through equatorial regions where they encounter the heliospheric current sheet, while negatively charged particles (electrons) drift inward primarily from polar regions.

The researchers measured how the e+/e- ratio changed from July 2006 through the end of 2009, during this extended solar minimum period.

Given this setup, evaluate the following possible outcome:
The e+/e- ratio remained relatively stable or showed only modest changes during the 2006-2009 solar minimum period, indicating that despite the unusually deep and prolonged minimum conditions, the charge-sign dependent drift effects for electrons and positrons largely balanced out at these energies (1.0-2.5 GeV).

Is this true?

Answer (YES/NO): NO